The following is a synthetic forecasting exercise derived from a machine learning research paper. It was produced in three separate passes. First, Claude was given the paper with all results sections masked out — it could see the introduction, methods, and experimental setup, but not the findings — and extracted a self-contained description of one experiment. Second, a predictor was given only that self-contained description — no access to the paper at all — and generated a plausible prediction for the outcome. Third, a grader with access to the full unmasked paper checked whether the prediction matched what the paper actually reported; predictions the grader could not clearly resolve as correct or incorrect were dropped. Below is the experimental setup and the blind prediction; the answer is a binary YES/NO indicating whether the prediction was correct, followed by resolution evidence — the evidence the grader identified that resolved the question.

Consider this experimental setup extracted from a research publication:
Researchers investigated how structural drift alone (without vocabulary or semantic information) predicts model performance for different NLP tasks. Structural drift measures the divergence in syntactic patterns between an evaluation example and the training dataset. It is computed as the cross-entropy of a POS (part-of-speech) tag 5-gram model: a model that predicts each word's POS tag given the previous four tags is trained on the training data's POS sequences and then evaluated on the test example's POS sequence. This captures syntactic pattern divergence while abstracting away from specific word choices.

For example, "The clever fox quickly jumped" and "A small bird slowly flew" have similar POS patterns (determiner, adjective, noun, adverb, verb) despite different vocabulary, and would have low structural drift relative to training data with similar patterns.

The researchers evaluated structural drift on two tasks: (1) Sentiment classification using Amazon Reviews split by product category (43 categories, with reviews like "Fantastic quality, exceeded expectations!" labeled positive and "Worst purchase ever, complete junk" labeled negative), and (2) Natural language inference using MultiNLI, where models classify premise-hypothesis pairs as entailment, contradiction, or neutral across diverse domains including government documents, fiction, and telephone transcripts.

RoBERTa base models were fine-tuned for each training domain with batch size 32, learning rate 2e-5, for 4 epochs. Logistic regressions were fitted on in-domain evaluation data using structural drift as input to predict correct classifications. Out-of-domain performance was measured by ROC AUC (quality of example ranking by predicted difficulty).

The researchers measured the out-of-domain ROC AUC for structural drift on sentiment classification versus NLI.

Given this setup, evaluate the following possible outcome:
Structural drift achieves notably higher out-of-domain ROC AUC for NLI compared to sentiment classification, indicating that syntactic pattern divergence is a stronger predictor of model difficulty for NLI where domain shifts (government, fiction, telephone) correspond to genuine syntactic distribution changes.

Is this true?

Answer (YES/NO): NO